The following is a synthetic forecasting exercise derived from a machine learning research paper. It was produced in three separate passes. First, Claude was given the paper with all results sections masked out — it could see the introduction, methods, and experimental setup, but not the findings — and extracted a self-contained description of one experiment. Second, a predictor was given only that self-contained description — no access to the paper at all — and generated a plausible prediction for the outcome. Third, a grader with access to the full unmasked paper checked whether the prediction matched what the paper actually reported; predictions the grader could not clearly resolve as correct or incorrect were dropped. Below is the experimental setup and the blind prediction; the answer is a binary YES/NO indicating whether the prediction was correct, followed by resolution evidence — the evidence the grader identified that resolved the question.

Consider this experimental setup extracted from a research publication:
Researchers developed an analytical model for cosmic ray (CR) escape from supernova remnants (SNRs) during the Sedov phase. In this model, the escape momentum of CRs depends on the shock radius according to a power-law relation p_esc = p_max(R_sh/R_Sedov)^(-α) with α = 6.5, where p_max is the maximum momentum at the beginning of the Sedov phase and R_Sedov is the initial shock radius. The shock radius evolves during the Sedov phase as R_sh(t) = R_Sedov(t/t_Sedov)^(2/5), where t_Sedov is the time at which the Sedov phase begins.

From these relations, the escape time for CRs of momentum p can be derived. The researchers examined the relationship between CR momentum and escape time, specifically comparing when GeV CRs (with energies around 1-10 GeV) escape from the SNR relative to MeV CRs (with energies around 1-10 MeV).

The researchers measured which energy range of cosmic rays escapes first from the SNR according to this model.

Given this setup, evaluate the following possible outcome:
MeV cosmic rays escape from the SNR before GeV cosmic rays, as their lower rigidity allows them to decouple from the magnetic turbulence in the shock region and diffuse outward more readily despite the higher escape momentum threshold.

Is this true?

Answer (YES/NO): NO